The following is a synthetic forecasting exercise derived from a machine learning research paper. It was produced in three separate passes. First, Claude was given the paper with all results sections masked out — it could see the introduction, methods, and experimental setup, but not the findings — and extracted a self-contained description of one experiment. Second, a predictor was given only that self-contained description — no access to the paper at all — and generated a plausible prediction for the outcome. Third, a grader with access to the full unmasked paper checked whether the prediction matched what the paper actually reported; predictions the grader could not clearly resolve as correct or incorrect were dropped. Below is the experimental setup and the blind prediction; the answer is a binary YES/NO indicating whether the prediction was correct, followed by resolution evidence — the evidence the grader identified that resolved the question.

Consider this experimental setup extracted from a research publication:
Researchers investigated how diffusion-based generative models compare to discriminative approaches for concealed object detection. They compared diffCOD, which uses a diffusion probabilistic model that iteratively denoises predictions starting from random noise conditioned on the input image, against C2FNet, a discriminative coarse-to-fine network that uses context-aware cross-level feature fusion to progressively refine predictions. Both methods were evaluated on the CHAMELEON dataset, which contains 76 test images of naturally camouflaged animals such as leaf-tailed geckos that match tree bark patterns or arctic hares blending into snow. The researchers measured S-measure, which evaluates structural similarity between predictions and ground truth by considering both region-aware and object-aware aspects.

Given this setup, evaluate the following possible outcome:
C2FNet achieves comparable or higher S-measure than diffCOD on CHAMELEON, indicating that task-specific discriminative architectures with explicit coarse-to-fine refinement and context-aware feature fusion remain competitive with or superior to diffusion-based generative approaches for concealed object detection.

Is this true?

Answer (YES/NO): YES